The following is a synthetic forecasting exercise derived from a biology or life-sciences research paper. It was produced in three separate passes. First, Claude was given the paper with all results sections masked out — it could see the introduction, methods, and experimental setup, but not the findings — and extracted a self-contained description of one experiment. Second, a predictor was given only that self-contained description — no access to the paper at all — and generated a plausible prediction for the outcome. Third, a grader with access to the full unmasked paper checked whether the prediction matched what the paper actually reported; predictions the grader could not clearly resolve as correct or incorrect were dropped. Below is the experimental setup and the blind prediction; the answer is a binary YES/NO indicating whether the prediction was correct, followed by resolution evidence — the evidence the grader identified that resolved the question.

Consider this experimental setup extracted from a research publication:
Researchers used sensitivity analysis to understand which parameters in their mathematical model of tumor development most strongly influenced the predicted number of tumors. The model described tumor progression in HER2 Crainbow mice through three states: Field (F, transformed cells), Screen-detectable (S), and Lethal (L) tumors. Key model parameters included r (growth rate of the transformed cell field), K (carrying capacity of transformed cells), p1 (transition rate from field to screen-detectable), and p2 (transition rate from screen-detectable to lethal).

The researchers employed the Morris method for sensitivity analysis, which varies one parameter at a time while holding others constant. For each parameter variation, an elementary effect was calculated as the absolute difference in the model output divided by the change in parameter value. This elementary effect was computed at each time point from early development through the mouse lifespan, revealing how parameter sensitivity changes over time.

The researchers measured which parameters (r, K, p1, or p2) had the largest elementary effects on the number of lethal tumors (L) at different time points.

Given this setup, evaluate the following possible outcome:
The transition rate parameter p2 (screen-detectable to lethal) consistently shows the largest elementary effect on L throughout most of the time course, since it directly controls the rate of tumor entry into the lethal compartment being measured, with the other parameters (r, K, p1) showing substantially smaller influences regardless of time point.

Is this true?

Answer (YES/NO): NO